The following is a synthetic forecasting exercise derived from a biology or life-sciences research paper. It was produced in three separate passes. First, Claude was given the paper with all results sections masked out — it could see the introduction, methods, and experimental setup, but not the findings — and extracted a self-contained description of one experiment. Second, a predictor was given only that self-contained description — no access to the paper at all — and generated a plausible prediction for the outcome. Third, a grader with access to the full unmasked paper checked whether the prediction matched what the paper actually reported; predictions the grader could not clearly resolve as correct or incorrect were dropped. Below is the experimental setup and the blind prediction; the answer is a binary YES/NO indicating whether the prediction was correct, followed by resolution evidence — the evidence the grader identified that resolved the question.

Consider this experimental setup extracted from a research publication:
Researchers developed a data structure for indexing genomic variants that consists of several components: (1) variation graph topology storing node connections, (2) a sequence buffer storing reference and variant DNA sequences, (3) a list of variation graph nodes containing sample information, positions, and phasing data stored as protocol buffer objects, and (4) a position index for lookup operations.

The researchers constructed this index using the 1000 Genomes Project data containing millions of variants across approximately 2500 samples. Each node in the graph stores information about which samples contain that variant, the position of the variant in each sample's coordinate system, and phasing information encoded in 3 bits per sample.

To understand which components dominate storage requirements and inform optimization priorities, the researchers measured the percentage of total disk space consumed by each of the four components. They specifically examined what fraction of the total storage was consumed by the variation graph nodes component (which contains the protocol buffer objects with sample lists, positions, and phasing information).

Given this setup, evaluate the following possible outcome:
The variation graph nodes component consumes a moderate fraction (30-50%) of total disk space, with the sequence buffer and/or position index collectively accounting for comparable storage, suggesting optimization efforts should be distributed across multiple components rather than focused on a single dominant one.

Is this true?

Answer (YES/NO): NO